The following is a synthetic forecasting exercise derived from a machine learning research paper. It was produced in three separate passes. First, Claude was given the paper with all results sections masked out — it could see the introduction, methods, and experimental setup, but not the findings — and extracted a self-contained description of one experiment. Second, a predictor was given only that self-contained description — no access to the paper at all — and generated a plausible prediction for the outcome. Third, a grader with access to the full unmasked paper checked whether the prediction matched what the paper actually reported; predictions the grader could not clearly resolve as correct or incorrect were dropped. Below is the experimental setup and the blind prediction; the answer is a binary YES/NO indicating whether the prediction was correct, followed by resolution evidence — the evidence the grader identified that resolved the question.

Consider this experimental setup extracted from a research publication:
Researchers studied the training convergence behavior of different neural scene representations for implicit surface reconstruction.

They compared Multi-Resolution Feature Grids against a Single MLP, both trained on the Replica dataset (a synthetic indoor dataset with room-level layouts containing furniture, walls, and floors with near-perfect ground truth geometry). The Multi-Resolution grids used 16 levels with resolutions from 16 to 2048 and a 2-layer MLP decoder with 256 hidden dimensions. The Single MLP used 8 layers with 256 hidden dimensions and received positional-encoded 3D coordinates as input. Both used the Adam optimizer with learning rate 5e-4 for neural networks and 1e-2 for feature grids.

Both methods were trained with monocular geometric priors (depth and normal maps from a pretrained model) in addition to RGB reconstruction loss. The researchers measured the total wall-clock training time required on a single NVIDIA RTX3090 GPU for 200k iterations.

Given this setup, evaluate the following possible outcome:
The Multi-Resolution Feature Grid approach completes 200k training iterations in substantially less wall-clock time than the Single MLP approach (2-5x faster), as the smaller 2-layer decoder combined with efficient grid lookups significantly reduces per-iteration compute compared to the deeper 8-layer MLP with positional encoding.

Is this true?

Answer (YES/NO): NO